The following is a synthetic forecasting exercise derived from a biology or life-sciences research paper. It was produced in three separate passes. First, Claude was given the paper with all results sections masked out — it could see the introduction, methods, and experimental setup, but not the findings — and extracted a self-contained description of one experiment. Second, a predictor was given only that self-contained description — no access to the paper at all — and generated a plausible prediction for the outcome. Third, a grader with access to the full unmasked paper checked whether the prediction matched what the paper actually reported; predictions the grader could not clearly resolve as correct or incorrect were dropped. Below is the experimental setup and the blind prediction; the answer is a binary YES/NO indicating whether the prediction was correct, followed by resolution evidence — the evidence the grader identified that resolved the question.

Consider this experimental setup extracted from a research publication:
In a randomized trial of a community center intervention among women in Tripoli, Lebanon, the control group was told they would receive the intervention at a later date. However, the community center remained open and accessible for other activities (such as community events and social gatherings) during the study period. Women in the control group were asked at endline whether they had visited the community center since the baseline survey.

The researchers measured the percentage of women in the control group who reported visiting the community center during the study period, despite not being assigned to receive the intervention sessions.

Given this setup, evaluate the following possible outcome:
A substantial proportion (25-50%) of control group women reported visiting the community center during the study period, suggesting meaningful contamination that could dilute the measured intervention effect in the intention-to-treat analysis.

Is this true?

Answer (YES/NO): NO